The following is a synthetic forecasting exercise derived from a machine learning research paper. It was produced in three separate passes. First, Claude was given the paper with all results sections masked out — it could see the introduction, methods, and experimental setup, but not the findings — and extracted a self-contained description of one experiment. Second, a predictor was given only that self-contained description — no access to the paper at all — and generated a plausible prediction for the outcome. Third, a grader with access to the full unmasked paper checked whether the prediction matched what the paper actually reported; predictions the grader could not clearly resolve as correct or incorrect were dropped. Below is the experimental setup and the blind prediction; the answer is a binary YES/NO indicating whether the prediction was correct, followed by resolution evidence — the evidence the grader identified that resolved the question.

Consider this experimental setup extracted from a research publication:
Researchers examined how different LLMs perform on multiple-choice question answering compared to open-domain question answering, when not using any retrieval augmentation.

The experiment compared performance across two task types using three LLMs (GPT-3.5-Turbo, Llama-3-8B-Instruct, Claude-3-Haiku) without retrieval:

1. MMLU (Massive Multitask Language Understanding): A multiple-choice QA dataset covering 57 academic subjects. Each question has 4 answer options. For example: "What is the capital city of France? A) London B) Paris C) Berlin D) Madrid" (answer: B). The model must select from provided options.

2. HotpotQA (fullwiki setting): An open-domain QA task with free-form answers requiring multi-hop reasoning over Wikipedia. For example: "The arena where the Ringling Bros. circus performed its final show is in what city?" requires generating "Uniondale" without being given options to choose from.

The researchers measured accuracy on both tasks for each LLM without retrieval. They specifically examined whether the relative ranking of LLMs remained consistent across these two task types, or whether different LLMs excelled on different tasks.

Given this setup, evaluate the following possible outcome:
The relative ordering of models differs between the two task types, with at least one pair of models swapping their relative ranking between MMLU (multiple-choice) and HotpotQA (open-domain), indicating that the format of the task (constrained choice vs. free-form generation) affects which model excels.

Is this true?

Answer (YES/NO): YES